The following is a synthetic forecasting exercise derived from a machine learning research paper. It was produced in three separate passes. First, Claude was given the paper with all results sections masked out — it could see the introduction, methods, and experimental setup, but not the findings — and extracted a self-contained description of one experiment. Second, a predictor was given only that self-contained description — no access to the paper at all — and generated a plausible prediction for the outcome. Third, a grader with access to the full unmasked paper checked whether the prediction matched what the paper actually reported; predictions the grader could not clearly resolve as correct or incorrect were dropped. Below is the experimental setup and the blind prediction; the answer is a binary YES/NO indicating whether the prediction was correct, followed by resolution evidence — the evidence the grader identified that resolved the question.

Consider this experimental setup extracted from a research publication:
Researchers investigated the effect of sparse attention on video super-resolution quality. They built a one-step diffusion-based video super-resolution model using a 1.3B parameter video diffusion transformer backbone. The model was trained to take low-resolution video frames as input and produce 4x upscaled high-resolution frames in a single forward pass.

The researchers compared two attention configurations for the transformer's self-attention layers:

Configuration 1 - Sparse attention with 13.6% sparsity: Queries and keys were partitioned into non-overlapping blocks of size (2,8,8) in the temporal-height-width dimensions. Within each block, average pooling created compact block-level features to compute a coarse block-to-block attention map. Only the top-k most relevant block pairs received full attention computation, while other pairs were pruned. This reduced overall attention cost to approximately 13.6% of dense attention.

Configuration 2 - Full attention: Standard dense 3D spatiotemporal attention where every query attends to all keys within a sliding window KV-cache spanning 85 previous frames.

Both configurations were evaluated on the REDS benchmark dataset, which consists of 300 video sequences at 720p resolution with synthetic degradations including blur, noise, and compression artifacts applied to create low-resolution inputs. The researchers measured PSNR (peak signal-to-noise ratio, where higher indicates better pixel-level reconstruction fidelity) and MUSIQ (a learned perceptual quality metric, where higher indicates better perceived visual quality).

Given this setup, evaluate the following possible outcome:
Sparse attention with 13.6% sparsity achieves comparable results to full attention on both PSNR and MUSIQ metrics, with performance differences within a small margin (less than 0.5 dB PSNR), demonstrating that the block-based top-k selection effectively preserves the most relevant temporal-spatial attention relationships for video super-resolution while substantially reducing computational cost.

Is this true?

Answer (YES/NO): NO